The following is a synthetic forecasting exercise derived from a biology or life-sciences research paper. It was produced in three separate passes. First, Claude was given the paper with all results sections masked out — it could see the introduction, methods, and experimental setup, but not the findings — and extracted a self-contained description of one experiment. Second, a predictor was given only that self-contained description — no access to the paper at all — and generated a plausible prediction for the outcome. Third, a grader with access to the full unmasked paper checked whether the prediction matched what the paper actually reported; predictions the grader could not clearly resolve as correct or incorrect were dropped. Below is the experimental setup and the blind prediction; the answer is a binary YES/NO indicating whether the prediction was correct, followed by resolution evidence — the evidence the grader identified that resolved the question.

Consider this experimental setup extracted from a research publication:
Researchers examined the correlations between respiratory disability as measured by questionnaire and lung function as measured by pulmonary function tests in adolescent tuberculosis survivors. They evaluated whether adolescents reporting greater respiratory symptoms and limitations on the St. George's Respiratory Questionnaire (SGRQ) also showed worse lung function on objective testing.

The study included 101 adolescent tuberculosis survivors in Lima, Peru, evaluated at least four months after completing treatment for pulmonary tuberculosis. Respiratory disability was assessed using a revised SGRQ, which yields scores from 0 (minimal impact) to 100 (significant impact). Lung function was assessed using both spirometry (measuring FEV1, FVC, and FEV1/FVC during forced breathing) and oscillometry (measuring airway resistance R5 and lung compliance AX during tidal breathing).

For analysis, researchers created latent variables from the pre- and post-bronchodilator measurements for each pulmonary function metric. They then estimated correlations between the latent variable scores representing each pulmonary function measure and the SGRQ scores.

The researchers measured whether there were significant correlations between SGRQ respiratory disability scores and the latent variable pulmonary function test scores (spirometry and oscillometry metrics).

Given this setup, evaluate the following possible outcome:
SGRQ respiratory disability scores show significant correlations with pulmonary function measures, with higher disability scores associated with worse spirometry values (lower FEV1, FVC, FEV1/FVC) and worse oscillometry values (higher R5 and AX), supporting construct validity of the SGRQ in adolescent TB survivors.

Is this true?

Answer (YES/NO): NO